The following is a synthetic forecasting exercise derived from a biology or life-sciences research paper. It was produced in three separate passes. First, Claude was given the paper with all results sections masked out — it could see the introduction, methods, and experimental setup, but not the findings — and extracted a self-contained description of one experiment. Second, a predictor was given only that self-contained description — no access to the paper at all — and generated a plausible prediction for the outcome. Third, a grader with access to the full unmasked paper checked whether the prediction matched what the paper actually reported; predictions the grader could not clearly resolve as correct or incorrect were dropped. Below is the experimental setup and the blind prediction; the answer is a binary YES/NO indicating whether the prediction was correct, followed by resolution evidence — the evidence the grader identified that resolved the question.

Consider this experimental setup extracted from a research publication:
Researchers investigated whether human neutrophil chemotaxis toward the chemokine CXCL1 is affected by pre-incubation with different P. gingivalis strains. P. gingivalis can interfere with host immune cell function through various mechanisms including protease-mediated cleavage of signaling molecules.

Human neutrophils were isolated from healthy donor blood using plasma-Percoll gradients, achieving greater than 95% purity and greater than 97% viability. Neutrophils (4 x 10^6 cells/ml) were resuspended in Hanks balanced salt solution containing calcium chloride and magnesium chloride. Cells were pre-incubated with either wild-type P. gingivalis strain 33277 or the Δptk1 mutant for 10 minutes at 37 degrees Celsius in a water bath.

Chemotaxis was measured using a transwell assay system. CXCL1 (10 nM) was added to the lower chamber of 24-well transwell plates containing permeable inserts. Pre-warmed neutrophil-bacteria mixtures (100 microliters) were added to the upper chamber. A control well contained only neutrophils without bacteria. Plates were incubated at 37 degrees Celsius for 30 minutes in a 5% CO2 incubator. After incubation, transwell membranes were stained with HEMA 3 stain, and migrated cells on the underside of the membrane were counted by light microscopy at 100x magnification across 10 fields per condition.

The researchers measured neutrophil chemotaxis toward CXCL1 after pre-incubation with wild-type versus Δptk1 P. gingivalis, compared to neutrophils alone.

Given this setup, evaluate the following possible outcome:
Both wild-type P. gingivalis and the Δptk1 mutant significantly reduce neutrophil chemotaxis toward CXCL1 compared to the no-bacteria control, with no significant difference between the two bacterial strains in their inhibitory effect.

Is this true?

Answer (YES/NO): NO